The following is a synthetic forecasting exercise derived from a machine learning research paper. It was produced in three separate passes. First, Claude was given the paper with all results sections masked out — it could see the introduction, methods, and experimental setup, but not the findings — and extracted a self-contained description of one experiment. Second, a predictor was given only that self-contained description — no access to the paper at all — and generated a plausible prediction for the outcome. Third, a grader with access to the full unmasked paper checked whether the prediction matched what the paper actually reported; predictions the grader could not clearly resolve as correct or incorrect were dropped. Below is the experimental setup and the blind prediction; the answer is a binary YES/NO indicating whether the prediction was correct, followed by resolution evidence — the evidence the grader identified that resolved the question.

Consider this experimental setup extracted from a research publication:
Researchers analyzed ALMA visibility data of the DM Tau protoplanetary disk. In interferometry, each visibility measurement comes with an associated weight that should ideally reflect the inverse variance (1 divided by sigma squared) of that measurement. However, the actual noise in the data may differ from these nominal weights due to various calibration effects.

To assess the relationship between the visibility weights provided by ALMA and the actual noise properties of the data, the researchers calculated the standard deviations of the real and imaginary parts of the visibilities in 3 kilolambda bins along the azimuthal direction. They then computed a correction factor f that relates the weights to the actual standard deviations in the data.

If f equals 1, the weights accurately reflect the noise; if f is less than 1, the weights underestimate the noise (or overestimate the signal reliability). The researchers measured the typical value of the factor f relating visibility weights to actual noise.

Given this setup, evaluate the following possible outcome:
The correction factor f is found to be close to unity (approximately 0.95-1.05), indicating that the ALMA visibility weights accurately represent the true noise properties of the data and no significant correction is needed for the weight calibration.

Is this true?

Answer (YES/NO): NO